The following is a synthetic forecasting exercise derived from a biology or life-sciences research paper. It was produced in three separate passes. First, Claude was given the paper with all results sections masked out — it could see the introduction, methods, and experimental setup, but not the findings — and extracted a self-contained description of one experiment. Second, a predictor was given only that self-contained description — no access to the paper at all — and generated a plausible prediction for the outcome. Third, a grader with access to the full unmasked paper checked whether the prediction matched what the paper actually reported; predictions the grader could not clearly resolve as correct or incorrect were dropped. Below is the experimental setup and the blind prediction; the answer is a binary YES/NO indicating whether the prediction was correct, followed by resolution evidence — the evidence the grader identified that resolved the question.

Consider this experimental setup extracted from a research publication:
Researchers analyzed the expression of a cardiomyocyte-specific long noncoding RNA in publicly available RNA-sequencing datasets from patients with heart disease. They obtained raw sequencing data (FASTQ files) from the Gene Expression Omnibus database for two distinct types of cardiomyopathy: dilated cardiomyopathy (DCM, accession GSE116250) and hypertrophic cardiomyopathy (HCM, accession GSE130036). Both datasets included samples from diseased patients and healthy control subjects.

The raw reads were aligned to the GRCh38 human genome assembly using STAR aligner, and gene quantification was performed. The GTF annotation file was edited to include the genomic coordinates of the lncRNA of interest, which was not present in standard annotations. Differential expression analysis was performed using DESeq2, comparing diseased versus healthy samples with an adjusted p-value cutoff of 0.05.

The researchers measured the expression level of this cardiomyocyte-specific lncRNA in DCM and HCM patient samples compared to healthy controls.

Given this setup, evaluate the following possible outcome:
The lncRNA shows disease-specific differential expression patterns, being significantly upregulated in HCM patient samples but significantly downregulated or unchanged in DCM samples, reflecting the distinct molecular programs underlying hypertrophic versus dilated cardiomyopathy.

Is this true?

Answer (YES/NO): NO